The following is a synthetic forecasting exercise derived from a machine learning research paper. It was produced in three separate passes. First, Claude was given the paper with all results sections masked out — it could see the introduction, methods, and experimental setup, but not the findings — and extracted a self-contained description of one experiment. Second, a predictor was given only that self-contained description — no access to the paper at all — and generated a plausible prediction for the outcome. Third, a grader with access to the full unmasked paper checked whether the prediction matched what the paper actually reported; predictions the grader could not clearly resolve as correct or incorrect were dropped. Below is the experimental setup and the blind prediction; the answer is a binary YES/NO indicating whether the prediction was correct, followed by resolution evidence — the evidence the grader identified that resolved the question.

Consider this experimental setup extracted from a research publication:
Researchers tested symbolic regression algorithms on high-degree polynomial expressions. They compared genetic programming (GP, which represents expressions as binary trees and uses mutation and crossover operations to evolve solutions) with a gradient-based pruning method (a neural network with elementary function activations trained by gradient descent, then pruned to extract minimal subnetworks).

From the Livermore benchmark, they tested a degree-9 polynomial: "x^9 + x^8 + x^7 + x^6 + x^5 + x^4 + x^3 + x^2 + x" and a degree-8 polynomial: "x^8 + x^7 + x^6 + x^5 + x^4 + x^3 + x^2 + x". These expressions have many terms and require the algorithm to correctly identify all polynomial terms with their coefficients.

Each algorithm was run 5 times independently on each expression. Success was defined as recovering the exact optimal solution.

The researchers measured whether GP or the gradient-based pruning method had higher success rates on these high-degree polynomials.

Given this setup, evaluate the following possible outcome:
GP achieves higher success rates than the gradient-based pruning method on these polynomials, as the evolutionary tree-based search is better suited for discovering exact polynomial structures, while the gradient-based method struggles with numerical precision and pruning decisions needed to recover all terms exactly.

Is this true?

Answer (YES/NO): NO